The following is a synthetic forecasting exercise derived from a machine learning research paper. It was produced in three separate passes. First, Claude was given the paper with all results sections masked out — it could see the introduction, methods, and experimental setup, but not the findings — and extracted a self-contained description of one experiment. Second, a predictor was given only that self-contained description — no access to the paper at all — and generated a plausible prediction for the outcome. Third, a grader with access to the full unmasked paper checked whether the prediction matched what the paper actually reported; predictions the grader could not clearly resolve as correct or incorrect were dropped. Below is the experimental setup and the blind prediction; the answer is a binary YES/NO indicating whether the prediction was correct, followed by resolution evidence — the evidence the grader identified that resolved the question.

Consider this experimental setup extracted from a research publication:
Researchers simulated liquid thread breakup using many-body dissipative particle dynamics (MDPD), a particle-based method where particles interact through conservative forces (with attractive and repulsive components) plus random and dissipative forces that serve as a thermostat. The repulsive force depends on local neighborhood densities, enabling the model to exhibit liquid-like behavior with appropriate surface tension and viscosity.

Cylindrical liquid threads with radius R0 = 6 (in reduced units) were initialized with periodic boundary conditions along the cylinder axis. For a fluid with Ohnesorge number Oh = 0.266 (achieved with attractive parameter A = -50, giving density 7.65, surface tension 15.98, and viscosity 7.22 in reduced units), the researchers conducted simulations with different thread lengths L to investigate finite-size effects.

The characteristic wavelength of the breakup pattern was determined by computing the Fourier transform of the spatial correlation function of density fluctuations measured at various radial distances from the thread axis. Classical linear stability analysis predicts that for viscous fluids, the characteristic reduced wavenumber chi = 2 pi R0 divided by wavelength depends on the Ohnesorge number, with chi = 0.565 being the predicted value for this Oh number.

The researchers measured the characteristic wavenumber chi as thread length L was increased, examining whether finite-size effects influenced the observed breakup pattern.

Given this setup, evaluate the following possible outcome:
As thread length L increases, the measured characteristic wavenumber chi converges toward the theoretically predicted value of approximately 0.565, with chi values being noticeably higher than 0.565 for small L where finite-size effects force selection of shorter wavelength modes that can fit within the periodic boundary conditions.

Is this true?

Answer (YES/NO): NO